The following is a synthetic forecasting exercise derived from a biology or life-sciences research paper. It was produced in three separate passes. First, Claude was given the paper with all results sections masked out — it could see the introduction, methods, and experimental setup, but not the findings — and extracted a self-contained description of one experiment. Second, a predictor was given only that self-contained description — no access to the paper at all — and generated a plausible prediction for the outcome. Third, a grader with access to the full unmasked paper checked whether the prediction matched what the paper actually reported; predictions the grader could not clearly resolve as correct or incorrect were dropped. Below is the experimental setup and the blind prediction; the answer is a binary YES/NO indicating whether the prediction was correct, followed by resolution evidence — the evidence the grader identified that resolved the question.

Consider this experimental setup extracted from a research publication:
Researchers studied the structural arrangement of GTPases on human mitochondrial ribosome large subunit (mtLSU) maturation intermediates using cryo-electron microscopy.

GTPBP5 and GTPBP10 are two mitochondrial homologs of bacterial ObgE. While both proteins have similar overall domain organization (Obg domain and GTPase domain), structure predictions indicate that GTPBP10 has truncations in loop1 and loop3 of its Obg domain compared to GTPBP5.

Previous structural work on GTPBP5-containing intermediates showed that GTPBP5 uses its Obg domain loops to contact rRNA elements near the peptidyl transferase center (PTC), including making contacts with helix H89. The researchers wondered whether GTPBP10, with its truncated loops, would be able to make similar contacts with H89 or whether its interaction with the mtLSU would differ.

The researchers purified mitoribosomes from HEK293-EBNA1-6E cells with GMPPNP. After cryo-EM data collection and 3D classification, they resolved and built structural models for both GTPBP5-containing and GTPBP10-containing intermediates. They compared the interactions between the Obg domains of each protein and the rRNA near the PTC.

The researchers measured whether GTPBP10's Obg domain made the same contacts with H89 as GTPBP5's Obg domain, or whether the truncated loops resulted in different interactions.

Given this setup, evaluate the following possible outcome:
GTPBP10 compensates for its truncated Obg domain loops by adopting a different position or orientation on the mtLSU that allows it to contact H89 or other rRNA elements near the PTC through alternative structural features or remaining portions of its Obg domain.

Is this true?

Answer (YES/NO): YES